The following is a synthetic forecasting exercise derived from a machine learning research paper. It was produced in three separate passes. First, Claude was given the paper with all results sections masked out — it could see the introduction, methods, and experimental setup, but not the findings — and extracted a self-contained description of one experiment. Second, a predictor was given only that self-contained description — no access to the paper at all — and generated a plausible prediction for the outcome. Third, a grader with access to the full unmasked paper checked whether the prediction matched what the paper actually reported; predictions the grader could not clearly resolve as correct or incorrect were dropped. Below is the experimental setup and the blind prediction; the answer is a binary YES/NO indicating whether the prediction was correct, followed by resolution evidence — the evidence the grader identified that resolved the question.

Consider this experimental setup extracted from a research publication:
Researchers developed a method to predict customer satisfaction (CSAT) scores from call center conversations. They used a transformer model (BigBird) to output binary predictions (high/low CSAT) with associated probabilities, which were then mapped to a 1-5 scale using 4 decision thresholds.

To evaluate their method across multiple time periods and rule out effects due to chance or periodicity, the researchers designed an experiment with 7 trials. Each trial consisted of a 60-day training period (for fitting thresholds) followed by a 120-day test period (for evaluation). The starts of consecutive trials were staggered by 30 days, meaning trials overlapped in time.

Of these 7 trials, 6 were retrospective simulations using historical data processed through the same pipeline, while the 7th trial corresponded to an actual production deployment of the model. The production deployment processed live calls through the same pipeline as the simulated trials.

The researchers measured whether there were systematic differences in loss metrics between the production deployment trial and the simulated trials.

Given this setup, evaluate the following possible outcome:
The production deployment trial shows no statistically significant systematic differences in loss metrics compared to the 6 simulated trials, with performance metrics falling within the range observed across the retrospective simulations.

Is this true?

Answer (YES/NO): YES